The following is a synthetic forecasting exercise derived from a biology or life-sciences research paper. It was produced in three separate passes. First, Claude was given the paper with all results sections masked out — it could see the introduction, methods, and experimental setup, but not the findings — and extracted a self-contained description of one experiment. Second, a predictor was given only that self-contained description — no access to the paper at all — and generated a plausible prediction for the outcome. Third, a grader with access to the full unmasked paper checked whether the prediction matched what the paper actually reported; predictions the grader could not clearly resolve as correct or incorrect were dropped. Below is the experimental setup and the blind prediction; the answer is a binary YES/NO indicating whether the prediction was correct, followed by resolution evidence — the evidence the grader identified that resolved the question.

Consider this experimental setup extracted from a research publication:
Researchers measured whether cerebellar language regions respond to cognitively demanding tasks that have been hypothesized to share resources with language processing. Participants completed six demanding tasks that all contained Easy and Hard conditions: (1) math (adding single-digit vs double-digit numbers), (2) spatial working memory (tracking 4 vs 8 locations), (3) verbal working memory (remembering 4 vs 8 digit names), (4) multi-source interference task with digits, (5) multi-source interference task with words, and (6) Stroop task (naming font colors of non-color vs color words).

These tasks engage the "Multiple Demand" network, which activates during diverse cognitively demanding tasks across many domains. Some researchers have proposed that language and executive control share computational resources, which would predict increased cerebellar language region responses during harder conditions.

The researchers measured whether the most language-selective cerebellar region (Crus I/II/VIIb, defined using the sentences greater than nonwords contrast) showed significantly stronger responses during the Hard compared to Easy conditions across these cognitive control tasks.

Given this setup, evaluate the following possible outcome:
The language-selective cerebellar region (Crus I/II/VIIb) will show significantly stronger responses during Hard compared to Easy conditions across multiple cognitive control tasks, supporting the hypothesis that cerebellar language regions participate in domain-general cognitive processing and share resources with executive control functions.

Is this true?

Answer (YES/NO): NO